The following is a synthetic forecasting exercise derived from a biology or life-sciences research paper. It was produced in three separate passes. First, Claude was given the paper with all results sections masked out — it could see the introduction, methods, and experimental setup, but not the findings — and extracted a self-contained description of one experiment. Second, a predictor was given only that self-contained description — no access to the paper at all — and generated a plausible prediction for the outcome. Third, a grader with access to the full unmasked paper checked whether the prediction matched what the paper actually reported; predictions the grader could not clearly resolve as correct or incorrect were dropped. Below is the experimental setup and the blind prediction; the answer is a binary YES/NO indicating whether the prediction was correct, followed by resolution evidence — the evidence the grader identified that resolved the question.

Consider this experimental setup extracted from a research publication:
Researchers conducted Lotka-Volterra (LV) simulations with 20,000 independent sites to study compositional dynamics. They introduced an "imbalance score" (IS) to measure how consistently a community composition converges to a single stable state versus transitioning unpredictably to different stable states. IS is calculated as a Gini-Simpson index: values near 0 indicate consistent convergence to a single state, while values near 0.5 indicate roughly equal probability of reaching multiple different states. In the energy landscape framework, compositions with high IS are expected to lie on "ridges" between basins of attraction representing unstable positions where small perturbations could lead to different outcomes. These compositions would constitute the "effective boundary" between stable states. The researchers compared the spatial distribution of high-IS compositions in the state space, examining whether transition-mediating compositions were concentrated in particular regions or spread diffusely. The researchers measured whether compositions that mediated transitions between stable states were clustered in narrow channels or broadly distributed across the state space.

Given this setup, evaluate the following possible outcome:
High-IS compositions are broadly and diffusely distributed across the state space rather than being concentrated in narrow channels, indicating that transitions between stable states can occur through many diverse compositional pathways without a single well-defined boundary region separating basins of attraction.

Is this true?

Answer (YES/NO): NO